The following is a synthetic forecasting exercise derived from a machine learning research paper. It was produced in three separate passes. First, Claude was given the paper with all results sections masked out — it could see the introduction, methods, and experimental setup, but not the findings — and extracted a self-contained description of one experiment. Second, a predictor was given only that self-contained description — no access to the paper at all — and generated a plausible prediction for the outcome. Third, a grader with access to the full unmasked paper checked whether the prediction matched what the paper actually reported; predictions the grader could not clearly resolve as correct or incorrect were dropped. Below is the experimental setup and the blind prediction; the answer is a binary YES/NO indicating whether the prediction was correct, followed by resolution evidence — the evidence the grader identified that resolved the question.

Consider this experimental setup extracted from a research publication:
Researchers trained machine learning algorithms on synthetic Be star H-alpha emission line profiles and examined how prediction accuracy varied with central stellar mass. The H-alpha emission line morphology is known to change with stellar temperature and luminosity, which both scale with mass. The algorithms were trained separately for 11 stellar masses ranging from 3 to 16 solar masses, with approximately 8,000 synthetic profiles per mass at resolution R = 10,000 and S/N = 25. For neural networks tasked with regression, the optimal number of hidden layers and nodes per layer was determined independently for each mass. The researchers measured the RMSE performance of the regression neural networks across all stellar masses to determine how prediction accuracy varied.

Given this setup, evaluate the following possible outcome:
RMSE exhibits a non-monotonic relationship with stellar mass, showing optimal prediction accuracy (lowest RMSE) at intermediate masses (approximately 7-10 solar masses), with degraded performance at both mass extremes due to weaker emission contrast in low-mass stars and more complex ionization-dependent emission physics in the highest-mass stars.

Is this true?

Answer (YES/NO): NO